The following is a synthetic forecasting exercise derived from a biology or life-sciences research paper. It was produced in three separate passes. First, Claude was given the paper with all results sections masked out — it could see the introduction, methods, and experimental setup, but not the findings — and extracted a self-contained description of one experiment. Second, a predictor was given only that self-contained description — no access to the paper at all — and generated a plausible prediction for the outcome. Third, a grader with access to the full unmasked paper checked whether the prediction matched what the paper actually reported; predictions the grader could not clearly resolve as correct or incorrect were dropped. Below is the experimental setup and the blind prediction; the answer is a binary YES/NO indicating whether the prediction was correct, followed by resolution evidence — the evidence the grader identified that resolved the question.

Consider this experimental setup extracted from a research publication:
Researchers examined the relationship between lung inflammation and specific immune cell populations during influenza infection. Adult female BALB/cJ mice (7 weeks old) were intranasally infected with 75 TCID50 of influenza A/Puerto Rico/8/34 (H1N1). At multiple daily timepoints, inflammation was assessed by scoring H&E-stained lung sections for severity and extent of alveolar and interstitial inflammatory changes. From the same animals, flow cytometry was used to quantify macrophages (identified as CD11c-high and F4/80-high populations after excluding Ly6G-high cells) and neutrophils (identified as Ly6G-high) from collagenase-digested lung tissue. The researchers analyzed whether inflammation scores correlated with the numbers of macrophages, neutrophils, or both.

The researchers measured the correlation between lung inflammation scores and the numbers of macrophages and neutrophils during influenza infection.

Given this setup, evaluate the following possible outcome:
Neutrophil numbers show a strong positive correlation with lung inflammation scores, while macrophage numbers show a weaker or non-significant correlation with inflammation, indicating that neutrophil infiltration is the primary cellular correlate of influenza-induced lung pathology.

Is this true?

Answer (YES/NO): NO